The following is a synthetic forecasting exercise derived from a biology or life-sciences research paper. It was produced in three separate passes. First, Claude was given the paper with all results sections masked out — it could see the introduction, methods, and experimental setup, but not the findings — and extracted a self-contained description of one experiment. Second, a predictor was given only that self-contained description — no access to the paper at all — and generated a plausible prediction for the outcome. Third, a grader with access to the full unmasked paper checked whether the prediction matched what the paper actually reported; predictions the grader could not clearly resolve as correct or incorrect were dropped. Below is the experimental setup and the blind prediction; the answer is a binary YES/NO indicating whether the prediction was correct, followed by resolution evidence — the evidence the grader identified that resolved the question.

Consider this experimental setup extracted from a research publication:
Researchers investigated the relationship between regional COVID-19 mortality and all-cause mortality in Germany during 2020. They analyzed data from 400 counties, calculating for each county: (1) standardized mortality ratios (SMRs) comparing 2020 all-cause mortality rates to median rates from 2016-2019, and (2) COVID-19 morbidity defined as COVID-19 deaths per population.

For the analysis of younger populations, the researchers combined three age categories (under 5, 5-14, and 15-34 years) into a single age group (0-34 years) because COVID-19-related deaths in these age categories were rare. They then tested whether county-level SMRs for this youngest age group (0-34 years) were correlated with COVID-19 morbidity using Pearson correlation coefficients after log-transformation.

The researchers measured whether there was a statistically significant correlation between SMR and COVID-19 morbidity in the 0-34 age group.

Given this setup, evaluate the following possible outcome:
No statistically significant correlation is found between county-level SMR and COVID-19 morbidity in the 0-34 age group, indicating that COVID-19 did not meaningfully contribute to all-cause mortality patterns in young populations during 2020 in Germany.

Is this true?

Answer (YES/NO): YES